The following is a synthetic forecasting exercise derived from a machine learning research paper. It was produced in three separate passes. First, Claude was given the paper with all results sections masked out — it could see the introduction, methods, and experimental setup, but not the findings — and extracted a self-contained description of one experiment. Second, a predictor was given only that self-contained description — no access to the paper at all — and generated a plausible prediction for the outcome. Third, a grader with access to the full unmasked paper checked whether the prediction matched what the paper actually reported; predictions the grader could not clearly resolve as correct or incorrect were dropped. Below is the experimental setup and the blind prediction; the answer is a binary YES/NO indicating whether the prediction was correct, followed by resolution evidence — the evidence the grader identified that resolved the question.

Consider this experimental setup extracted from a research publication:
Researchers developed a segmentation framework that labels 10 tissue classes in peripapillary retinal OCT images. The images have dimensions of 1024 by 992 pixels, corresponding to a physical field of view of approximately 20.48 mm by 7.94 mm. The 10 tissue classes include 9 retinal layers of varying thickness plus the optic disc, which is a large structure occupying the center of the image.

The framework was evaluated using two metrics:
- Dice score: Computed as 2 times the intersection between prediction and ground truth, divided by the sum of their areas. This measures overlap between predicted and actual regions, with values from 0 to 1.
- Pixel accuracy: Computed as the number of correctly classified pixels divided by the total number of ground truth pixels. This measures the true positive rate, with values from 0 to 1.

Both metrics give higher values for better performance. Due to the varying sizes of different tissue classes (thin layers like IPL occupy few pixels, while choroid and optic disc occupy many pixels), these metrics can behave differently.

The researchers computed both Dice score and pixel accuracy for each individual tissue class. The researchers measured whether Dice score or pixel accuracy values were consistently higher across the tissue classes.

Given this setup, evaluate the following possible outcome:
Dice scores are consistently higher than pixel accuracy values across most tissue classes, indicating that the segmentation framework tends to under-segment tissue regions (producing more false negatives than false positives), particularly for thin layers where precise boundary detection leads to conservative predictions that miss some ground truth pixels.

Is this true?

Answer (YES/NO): NO